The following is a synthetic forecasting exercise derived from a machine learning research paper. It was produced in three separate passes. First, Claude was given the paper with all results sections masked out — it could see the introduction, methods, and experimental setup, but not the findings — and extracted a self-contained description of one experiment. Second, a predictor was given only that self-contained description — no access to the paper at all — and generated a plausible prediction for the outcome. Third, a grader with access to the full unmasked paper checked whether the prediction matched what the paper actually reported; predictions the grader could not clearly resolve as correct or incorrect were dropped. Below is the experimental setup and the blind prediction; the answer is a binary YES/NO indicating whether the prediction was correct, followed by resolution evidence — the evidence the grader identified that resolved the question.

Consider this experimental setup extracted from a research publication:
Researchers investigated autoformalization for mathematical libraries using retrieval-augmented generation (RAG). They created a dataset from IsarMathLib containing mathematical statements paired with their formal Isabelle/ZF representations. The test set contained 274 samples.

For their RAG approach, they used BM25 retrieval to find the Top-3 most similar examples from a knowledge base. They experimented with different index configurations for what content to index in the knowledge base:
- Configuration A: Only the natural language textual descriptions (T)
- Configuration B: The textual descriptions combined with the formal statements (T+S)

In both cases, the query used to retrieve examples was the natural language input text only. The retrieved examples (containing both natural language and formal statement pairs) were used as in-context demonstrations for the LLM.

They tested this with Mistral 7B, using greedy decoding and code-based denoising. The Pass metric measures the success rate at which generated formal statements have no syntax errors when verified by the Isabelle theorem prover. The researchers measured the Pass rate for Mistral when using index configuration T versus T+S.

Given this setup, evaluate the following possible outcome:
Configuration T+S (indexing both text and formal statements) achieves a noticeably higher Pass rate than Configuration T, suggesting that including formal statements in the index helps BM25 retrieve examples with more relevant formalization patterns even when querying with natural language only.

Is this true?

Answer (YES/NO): NO